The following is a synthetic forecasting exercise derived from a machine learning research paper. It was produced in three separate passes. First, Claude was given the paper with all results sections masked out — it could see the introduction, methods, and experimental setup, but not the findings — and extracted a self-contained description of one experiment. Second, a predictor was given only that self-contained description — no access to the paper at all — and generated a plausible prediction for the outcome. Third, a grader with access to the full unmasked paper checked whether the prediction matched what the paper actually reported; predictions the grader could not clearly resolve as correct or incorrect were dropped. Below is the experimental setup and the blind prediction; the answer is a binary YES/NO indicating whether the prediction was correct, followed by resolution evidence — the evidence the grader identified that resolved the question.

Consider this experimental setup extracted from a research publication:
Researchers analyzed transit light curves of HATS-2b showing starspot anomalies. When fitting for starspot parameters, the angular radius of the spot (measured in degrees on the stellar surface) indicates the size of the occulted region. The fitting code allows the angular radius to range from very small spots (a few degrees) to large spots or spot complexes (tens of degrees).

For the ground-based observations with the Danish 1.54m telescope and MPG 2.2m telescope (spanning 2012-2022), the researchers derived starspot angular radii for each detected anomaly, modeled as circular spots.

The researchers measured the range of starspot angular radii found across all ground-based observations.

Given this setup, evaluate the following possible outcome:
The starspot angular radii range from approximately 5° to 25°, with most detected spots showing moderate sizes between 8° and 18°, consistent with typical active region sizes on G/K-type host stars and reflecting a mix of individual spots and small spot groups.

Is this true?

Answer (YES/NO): NO